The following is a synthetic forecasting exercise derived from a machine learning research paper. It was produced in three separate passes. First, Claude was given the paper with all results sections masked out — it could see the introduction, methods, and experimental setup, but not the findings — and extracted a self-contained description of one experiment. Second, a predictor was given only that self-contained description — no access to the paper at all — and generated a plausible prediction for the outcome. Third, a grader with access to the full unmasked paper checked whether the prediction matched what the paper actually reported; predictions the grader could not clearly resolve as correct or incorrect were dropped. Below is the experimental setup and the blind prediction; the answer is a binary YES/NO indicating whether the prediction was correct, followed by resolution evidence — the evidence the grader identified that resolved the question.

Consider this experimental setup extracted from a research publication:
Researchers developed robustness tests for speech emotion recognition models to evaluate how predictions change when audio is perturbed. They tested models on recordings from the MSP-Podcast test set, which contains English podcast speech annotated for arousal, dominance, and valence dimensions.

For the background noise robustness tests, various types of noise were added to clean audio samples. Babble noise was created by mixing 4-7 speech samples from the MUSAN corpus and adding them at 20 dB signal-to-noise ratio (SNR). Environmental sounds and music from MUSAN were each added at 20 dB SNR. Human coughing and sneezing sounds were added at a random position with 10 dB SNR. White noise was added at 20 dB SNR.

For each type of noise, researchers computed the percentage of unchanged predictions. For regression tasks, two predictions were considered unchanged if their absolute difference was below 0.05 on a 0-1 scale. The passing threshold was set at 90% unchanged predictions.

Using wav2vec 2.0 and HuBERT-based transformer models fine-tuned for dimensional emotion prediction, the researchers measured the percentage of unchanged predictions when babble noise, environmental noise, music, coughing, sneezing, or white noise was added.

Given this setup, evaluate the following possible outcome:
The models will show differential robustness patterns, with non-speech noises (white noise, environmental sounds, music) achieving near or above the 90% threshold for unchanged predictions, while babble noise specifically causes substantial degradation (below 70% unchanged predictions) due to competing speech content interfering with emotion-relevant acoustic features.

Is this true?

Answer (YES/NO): NO